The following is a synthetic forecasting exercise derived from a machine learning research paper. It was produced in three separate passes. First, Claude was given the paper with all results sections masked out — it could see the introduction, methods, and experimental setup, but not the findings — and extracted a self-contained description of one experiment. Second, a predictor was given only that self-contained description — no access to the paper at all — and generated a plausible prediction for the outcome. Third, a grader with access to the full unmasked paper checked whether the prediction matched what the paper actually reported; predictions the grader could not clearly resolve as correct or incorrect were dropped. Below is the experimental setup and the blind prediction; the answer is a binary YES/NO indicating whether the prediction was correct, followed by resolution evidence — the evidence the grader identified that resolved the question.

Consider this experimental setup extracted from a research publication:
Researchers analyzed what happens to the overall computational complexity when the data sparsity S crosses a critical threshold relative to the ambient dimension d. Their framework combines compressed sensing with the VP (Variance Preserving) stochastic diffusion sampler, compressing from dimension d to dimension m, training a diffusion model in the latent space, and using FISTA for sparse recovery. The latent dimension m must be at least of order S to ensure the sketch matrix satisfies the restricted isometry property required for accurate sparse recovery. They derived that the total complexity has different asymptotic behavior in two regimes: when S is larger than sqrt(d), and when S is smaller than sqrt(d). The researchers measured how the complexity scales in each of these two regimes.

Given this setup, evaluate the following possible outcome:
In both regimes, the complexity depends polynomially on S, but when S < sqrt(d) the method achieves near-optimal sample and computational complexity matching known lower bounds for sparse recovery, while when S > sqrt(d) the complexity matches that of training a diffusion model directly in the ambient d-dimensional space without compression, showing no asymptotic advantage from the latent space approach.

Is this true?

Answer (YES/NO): NO